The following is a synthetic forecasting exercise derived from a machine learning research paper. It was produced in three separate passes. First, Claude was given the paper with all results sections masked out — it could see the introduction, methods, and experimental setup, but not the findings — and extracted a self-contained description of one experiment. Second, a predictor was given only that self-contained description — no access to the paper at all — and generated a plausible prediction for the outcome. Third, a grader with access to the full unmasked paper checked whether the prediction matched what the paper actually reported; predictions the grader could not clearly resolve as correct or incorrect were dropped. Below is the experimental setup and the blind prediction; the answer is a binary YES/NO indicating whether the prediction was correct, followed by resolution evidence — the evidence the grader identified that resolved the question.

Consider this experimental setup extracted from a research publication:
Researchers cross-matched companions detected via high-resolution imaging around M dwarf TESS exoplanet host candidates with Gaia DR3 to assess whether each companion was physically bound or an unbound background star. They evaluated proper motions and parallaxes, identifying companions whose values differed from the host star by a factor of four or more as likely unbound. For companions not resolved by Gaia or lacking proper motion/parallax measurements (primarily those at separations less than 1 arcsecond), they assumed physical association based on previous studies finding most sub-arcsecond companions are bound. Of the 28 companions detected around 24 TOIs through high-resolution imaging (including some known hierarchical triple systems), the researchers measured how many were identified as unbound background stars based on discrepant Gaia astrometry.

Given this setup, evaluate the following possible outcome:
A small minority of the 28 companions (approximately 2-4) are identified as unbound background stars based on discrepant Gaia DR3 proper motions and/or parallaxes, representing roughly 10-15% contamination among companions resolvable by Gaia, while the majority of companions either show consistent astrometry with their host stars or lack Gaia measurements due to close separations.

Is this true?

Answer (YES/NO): NO